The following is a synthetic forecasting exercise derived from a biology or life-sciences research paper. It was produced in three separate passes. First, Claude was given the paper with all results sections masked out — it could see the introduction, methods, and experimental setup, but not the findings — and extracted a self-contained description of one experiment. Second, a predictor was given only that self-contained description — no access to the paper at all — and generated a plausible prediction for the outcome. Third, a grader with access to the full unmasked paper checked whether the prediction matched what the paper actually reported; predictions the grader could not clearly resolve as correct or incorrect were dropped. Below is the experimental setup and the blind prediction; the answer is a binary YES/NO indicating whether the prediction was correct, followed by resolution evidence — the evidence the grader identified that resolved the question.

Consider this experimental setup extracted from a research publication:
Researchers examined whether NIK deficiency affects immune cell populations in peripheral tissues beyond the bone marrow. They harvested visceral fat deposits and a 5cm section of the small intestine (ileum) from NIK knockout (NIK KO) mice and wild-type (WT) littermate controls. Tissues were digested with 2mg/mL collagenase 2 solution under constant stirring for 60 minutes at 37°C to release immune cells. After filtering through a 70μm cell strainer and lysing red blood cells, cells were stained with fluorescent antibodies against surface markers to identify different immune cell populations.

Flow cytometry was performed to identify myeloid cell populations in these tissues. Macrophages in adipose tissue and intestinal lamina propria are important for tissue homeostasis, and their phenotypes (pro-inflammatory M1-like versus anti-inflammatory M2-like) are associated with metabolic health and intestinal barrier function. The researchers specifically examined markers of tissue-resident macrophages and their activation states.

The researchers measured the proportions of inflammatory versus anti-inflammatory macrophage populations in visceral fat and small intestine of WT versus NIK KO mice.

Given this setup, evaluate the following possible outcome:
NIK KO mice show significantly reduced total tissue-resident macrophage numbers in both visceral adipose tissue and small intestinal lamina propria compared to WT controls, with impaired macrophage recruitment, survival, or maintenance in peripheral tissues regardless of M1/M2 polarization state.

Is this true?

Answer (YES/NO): NO